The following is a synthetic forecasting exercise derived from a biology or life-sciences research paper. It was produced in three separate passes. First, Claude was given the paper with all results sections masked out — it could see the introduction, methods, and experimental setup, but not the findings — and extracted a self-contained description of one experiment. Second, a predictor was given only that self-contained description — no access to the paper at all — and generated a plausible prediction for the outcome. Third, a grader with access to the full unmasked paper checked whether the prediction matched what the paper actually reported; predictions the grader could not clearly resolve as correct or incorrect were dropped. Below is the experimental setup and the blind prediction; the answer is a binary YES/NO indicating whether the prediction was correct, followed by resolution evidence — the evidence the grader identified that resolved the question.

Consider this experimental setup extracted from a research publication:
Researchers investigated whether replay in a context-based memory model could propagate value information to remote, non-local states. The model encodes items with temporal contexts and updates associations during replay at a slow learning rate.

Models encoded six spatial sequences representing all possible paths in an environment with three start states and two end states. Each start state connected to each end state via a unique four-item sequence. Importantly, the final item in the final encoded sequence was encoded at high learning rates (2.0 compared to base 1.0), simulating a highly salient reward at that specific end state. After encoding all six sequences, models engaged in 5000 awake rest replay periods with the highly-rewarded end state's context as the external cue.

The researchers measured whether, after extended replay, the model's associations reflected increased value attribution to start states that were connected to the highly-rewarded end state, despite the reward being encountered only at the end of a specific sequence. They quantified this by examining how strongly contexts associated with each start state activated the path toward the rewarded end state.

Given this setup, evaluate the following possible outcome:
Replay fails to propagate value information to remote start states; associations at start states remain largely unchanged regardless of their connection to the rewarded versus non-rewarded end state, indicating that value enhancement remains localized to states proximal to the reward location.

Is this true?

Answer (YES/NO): NO